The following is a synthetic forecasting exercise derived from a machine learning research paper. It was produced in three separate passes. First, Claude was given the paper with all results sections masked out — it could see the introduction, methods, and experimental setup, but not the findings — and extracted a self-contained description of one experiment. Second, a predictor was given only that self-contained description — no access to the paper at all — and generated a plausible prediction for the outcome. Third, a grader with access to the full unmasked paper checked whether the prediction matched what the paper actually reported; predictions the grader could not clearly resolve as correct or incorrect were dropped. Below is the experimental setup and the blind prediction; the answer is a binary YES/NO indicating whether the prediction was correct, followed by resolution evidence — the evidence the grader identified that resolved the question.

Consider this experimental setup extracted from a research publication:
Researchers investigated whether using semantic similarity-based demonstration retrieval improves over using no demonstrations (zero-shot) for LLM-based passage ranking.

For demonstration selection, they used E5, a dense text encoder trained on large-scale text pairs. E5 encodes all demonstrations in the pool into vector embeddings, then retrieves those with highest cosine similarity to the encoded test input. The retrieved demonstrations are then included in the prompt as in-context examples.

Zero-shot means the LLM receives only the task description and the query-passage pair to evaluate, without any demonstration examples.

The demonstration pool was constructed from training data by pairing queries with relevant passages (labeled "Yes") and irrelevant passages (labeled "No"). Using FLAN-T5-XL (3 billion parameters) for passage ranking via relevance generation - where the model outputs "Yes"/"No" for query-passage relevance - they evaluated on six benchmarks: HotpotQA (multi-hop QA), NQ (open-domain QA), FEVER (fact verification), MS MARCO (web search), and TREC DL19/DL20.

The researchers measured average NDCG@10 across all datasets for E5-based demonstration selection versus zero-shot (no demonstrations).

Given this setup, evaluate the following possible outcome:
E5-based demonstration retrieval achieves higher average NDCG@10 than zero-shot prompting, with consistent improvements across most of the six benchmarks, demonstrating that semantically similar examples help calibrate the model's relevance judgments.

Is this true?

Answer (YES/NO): YES